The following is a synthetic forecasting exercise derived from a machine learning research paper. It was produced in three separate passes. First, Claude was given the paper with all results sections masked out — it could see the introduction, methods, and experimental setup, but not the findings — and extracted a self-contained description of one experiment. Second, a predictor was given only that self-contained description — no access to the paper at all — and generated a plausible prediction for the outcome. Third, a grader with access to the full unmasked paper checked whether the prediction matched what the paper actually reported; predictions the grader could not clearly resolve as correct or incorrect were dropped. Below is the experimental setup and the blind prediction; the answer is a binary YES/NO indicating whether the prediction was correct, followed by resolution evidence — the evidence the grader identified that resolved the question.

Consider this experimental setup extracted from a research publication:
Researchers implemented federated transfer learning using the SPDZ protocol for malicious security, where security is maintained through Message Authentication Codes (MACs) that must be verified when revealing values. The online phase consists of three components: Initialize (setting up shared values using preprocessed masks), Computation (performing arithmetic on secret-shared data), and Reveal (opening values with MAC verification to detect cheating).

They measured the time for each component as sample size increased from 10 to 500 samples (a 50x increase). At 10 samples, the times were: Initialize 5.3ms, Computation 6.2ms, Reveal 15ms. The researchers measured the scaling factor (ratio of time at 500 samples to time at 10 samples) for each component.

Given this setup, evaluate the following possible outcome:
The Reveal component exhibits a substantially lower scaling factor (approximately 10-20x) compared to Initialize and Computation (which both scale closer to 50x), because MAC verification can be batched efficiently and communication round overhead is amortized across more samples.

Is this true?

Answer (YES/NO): NO